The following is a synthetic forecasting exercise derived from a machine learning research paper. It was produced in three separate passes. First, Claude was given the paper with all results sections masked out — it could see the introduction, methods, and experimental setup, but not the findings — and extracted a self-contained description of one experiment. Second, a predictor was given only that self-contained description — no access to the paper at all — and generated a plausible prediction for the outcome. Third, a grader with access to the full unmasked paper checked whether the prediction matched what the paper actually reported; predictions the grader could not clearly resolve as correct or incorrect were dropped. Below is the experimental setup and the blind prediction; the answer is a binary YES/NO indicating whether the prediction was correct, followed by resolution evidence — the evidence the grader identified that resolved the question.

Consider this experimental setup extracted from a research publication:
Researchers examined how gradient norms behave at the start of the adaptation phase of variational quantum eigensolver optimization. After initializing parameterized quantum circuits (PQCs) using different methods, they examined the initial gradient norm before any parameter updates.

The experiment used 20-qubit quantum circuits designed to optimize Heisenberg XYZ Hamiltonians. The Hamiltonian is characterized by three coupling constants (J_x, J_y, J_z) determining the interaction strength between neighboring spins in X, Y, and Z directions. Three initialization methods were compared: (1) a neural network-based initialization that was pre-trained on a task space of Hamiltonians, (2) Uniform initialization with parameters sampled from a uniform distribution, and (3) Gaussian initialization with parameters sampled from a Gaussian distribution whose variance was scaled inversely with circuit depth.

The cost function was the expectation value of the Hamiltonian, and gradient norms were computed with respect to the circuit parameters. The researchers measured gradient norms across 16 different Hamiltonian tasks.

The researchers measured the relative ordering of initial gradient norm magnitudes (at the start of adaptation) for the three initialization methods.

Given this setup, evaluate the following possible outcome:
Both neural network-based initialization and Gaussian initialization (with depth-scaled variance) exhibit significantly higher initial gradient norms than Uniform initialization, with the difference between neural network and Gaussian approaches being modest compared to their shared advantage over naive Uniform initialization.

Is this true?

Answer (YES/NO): NO